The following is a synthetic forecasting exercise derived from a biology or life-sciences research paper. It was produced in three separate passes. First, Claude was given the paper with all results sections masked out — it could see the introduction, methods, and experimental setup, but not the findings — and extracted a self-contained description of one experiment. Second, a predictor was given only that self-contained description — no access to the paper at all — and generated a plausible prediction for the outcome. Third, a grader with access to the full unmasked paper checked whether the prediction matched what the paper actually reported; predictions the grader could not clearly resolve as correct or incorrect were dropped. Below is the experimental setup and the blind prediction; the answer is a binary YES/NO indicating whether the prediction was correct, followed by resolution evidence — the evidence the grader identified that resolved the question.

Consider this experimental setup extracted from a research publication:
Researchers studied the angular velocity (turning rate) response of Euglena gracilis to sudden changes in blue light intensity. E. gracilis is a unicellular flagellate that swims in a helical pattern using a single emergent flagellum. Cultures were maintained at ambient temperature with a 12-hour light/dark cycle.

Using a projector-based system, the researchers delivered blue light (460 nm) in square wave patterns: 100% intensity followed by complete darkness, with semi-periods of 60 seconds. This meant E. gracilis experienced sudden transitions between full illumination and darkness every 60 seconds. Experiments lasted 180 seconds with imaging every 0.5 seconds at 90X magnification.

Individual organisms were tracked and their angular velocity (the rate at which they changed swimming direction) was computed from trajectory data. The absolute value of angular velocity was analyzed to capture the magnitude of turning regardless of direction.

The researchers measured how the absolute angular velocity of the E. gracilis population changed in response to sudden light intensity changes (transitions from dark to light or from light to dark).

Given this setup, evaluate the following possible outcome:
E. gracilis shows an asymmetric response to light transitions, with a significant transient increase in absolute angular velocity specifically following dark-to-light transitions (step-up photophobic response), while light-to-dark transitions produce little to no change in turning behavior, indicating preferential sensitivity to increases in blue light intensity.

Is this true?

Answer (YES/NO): YES